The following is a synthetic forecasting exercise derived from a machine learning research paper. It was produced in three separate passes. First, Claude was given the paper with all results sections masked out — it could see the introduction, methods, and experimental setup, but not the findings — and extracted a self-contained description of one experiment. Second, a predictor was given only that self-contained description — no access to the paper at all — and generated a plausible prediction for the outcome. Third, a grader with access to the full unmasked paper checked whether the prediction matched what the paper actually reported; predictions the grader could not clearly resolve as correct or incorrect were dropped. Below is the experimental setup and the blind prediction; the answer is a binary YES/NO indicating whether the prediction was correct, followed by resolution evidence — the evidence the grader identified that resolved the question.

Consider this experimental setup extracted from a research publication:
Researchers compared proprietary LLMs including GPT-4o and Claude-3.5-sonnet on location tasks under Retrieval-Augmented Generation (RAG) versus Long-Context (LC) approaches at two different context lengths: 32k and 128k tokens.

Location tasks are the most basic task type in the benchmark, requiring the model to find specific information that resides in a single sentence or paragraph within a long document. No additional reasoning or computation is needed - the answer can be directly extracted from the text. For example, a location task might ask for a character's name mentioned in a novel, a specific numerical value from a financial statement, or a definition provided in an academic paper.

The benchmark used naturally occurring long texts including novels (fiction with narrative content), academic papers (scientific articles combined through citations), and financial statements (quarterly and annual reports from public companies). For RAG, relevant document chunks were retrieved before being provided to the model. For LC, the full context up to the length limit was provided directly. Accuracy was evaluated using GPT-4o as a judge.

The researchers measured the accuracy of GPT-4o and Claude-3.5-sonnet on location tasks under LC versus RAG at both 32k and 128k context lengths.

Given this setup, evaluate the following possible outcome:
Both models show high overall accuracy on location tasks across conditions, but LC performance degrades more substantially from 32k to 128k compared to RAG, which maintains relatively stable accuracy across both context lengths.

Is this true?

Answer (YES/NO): NO